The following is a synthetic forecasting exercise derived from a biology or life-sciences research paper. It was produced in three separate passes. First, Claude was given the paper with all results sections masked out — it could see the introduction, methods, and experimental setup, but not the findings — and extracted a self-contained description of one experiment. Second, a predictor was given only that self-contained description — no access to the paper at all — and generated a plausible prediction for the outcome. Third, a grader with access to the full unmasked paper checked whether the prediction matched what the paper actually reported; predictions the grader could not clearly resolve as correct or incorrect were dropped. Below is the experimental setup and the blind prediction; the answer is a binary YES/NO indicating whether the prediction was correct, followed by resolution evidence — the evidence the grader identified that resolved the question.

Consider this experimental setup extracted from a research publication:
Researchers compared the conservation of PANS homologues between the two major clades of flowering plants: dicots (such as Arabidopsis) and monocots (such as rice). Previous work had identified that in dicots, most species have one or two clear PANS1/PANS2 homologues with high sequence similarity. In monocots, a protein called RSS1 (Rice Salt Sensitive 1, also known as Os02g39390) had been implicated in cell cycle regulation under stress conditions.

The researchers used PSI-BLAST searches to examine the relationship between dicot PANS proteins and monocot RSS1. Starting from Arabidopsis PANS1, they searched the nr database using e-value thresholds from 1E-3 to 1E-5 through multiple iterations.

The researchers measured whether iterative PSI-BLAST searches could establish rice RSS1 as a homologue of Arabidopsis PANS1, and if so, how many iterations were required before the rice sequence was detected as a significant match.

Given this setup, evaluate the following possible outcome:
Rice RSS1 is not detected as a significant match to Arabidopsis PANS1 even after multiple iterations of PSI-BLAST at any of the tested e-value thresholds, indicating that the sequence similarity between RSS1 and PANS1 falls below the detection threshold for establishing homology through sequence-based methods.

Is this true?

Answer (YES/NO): NO